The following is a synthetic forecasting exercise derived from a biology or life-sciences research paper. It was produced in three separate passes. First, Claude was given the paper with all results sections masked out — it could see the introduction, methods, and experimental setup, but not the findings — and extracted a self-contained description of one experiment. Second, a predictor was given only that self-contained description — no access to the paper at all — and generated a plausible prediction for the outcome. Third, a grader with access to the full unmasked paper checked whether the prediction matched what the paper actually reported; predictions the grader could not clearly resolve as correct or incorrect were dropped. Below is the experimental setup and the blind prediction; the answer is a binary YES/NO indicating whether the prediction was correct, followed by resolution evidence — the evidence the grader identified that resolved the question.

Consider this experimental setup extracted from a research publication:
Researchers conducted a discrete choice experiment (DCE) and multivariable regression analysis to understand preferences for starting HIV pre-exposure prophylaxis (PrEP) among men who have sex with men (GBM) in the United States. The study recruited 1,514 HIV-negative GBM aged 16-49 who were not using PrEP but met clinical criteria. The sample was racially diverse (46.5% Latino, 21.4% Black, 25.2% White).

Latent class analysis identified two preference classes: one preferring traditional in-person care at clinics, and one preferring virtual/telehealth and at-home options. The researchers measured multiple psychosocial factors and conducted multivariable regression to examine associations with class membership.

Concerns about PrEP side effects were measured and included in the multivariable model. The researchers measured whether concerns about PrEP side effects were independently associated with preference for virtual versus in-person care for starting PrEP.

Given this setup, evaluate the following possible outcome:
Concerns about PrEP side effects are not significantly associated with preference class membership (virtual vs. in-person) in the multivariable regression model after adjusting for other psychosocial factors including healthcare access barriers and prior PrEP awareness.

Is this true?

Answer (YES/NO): NO